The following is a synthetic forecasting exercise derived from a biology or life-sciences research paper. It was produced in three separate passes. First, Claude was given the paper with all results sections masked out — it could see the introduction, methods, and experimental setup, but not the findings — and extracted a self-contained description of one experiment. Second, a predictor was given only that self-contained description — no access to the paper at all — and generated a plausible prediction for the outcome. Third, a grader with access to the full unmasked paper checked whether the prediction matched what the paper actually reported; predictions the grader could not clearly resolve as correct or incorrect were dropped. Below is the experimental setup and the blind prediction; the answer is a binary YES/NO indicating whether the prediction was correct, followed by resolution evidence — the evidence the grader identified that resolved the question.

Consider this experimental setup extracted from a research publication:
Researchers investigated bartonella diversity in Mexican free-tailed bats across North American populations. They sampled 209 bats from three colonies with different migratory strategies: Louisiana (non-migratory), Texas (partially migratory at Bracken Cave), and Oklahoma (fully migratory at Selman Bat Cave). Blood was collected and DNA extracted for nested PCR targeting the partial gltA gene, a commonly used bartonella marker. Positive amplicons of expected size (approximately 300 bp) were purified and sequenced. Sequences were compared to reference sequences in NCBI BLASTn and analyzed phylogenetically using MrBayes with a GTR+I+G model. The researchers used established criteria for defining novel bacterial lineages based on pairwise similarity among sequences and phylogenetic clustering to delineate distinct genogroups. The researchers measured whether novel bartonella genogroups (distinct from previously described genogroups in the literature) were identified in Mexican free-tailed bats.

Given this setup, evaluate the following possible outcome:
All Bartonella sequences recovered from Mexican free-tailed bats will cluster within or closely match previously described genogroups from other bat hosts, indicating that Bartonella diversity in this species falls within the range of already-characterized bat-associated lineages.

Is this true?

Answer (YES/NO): NO